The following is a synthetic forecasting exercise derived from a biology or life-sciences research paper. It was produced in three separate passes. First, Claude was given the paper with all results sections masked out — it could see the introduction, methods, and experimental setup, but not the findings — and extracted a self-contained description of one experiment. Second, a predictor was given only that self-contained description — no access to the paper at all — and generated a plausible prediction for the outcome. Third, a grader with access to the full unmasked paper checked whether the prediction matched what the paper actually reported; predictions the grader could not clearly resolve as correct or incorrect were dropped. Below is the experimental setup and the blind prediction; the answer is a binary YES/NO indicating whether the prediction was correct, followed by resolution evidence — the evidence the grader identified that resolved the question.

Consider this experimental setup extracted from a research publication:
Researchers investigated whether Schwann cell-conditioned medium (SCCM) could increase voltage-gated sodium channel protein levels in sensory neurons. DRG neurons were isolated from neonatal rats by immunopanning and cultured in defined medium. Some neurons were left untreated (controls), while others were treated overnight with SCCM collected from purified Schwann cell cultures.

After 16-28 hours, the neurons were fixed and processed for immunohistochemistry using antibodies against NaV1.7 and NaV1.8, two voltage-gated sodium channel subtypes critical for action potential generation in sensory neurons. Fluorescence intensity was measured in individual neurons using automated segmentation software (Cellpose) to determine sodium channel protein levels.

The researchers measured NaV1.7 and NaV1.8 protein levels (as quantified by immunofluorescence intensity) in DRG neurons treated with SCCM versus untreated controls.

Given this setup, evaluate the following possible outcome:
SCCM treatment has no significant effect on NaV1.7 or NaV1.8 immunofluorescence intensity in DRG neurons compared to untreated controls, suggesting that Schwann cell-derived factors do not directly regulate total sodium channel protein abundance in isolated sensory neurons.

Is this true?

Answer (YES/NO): NO